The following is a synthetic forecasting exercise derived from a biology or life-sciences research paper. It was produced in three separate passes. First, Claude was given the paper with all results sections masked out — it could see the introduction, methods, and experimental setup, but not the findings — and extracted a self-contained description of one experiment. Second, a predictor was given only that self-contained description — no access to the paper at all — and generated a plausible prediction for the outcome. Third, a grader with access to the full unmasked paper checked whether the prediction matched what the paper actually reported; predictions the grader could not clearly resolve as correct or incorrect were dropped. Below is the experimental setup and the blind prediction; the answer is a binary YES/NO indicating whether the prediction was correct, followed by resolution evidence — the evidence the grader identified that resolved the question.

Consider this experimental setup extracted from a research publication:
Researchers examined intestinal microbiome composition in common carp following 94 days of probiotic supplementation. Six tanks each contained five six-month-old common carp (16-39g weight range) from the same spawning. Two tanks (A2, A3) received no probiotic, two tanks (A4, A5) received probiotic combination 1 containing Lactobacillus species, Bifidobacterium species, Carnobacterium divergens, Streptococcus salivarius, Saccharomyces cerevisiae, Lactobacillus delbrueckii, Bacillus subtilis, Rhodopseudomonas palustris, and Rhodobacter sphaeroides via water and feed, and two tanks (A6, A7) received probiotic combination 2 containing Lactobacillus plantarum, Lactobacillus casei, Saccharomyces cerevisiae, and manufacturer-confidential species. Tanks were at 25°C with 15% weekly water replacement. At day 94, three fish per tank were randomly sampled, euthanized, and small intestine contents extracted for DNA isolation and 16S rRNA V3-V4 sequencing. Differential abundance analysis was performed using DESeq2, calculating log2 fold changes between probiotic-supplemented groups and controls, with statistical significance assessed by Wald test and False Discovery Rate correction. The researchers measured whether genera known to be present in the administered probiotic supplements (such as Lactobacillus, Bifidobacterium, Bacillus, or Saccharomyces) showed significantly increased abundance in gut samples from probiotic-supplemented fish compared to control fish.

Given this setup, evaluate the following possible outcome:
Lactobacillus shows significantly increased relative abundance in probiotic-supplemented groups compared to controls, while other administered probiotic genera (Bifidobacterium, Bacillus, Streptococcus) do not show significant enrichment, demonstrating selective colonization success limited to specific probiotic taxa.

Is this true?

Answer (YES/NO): NO